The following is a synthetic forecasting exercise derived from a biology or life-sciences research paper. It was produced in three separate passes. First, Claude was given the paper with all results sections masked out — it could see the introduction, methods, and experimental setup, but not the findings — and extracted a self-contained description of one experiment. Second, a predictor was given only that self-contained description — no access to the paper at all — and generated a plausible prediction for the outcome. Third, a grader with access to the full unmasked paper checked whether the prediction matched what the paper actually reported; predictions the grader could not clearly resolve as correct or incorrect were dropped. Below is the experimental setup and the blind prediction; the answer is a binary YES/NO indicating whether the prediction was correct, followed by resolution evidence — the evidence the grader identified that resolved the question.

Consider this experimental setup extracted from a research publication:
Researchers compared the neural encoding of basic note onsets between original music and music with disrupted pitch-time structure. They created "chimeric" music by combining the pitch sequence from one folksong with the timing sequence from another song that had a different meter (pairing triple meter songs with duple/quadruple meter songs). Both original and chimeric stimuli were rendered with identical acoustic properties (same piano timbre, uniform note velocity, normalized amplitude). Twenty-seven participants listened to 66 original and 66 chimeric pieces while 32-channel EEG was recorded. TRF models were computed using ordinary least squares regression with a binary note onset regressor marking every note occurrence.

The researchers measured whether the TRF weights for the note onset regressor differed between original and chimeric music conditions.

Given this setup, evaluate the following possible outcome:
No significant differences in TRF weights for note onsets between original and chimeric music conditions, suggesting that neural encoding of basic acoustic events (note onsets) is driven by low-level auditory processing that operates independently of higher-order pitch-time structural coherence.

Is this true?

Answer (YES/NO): YES